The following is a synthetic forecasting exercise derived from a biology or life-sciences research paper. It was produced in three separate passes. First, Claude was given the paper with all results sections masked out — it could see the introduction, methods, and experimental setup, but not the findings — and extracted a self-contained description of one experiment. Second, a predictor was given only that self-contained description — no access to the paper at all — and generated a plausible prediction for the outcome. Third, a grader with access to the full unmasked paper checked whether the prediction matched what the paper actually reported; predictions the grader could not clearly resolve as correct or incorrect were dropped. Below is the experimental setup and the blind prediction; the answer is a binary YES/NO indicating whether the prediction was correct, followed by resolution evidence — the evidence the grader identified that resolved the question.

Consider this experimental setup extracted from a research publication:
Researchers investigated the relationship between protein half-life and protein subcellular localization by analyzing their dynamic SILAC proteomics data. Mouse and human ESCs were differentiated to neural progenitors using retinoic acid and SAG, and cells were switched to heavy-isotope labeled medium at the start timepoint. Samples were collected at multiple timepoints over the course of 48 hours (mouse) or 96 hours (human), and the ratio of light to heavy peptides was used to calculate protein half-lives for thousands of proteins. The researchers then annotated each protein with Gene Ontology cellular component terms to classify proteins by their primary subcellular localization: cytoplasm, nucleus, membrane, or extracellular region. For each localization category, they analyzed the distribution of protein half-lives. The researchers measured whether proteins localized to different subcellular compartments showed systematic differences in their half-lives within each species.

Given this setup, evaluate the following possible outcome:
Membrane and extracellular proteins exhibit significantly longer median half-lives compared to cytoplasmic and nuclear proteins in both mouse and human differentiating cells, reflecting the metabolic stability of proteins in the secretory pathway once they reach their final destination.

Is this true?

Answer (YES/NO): NO